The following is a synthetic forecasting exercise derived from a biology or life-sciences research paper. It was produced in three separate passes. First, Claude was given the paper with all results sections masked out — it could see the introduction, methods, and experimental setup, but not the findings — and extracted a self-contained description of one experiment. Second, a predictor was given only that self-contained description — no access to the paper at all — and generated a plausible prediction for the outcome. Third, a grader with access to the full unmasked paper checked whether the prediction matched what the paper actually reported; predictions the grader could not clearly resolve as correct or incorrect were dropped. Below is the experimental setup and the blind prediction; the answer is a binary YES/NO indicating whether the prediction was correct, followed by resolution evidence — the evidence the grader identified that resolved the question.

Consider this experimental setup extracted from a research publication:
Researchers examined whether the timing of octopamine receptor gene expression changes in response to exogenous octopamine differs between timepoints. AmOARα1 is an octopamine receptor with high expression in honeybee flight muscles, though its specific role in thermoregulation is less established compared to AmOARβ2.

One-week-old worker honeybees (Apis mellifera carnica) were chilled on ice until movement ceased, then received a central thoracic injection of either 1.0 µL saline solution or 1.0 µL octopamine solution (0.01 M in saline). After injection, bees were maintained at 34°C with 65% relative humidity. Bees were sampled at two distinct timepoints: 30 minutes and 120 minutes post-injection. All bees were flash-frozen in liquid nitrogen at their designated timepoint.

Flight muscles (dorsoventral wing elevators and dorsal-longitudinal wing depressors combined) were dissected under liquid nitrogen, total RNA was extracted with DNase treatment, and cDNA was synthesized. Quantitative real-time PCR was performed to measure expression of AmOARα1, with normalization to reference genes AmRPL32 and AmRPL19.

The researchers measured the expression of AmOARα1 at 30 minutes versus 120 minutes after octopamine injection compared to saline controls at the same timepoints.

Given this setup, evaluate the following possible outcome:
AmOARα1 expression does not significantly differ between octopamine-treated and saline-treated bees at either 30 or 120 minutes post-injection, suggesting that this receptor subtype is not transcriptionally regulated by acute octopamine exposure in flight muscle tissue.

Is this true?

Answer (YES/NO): NO